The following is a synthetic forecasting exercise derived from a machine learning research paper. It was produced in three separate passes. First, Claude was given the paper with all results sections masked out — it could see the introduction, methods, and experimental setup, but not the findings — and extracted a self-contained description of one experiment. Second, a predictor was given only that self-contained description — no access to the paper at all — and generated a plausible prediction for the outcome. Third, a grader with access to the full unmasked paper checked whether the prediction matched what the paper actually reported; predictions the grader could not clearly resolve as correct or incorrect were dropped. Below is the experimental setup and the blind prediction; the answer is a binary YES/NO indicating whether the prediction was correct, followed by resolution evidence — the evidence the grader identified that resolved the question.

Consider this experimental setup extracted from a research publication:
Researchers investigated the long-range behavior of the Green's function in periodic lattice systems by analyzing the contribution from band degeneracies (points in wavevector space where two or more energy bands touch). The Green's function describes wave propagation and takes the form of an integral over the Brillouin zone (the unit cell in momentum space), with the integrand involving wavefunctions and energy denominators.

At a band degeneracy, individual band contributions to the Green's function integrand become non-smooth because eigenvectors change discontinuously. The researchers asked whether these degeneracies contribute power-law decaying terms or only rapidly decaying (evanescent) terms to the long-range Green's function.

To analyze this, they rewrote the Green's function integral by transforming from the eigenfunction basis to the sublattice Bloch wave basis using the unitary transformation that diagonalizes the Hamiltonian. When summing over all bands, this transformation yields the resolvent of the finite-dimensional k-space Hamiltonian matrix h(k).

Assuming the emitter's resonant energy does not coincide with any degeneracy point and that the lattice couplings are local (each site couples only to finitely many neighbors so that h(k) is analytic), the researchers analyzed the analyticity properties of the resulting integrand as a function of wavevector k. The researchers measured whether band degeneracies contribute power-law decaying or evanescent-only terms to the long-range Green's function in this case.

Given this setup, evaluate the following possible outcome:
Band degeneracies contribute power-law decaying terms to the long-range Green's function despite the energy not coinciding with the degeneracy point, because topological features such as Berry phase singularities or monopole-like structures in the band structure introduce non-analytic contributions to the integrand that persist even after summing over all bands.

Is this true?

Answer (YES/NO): NO